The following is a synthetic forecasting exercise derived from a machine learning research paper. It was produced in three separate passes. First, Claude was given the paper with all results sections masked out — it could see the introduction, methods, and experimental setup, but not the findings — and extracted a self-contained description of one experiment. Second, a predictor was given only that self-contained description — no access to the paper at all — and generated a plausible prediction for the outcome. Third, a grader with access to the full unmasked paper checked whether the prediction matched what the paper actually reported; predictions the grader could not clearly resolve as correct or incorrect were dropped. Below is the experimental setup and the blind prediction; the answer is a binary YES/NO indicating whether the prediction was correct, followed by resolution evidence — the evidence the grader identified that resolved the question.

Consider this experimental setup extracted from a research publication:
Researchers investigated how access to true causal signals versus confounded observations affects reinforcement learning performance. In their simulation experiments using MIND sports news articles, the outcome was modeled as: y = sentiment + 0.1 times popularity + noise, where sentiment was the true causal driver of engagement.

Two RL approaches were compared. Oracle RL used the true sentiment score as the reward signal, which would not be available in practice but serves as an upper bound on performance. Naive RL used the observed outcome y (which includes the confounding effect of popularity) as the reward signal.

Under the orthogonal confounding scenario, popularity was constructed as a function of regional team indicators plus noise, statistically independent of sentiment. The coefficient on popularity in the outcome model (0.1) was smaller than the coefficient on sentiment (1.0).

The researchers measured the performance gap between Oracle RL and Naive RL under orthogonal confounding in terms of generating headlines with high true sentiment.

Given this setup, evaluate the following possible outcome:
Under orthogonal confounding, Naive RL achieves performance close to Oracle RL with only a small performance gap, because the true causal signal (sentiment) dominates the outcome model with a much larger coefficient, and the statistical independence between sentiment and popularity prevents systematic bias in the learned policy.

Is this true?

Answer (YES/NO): NO